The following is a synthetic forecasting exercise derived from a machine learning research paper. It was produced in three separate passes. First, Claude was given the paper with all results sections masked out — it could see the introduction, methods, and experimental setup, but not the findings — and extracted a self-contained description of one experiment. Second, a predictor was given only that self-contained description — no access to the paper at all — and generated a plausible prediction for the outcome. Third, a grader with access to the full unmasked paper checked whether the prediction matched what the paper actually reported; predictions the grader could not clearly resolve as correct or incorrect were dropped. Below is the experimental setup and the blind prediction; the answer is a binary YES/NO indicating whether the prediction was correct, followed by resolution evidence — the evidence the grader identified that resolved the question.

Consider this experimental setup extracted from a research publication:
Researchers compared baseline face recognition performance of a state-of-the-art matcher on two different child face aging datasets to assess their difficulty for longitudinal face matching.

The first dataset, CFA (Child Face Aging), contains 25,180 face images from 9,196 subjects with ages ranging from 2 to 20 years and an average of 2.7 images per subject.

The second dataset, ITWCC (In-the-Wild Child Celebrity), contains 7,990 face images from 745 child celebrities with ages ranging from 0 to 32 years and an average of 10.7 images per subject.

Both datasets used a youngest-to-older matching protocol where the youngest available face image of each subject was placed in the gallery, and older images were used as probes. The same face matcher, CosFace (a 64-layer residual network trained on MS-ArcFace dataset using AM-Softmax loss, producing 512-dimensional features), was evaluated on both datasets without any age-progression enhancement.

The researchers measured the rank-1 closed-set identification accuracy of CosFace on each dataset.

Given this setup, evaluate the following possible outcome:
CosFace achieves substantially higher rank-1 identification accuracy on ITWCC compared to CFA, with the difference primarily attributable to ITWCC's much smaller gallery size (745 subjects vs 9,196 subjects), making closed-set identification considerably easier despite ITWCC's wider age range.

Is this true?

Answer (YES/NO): NO